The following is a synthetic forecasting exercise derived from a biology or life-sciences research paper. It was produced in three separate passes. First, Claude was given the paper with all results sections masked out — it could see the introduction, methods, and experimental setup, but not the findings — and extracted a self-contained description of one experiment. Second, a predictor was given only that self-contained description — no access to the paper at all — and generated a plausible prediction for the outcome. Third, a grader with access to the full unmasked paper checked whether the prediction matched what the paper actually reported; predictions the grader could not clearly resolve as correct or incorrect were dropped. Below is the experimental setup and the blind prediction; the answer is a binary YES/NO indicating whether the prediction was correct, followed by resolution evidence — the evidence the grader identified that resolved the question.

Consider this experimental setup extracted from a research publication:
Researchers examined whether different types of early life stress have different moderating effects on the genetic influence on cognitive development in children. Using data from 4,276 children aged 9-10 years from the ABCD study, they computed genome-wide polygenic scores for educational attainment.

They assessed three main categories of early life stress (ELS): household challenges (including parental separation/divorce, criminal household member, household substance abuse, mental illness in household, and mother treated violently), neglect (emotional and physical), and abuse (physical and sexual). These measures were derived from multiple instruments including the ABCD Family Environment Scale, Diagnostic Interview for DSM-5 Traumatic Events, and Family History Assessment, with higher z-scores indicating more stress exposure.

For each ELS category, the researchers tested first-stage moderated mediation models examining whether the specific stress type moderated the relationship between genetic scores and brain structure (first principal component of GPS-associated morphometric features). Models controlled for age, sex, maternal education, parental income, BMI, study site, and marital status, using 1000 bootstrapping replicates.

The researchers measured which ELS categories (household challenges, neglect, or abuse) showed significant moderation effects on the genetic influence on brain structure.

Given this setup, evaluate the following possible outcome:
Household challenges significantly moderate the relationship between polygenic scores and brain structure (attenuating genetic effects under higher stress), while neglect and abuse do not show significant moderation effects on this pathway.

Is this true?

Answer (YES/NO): NO